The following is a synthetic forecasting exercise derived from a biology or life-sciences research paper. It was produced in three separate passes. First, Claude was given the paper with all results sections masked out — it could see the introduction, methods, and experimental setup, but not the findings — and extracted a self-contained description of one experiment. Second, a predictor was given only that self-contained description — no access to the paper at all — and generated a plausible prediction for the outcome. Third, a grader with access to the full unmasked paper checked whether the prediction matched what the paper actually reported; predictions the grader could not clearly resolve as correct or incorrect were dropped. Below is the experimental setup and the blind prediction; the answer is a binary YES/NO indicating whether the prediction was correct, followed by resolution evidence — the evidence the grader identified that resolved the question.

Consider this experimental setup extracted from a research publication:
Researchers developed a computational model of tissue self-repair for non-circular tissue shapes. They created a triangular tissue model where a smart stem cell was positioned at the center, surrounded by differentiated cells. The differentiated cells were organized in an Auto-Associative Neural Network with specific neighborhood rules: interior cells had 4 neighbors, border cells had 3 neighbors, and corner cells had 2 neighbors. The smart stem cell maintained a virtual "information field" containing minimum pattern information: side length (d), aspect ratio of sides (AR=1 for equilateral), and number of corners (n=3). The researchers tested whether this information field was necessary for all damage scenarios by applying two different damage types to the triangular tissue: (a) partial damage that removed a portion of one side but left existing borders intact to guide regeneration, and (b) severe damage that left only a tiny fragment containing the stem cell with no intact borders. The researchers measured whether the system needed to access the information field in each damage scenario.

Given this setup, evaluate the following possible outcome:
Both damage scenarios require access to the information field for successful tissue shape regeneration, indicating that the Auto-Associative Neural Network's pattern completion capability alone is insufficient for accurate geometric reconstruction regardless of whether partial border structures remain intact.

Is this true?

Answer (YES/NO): NO